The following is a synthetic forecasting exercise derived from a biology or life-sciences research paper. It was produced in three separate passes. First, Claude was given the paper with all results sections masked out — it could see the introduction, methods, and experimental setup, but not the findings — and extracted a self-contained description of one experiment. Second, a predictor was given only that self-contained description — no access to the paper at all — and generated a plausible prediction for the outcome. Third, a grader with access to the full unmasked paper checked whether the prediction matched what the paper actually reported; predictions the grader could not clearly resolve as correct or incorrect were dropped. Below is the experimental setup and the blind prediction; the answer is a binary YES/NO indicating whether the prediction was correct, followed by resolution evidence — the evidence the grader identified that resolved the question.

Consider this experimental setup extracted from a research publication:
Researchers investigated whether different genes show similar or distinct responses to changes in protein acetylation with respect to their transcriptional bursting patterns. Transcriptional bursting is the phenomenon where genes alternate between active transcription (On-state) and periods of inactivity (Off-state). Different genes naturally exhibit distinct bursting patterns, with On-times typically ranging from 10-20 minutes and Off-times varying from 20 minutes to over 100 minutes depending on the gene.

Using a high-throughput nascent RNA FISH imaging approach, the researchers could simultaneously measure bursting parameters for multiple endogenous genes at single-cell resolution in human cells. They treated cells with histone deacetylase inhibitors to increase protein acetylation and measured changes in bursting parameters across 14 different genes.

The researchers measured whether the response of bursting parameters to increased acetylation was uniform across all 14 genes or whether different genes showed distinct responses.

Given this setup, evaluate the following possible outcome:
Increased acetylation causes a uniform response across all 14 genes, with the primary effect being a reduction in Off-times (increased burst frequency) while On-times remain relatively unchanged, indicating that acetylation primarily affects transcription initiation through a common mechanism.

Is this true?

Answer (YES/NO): NO